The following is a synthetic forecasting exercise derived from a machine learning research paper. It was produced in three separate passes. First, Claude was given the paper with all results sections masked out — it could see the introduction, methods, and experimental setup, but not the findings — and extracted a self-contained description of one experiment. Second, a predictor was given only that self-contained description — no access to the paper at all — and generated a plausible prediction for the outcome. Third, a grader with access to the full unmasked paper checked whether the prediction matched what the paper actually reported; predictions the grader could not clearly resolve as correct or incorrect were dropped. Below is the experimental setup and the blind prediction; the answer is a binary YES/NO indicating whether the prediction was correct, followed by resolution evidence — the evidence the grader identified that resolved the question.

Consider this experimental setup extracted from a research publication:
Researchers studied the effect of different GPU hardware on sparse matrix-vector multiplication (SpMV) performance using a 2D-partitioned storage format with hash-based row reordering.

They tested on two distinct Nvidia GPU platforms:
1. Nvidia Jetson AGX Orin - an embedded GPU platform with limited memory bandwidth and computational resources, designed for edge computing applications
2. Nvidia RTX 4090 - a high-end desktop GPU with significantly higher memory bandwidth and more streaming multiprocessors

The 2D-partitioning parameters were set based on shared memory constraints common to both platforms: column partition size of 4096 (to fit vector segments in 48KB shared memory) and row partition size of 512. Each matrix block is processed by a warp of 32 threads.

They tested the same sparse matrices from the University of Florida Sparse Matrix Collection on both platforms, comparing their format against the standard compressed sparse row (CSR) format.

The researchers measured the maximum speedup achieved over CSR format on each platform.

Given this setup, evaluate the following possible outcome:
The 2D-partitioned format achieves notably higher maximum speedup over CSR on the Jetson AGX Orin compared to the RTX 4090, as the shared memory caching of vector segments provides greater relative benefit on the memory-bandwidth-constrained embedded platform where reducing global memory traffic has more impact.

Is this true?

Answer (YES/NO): YES